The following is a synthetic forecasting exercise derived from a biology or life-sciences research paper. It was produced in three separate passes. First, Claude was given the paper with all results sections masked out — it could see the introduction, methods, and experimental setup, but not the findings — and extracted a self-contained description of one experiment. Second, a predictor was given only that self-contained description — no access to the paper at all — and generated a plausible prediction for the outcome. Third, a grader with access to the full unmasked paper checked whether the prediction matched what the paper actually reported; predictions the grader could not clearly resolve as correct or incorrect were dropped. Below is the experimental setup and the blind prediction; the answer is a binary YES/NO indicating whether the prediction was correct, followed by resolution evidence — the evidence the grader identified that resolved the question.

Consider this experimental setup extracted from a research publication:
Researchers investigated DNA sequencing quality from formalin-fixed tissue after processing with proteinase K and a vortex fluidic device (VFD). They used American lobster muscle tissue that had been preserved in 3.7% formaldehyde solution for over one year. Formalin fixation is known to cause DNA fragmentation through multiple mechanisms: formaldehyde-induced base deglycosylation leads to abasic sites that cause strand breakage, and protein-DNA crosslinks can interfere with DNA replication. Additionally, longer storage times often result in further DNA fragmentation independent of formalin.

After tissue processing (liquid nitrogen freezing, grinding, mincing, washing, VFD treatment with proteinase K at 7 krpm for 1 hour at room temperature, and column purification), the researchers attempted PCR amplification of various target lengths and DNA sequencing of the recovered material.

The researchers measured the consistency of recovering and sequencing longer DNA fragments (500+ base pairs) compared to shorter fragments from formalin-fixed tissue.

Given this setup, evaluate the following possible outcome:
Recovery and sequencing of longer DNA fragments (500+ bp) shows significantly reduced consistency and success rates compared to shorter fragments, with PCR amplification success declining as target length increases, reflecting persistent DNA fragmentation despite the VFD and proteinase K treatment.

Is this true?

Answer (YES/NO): YES